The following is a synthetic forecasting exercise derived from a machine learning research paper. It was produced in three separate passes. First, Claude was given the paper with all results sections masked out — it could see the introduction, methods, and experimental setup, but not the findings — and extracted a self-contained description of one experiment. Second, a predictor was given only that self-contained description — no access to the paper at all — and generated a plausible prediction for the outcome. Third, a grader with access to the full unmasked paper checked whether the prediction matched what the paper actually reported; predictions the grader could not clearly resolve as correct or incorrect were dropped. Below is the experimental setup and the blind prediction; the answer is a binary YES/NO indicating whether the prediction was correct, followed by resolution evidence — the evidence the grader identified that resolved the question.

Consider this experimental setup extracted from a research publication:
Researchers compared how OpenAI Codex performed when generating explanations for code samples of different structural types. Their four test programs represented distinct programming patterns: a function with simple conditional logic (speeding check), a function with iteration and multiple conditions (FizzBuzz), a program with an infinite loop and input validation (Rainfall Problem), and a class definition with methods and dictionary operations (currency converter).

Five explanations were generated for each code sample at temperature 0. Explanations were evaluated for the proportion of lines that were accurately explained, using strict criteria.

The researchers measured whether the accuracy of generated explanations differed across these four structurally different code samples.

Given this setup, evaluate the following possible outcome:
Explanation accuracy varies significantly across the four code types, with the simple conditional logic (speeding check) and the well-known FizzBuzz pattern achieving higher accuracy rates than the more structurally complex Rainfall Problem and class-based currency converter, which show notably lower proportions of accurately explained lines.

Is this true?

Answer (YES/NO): NO